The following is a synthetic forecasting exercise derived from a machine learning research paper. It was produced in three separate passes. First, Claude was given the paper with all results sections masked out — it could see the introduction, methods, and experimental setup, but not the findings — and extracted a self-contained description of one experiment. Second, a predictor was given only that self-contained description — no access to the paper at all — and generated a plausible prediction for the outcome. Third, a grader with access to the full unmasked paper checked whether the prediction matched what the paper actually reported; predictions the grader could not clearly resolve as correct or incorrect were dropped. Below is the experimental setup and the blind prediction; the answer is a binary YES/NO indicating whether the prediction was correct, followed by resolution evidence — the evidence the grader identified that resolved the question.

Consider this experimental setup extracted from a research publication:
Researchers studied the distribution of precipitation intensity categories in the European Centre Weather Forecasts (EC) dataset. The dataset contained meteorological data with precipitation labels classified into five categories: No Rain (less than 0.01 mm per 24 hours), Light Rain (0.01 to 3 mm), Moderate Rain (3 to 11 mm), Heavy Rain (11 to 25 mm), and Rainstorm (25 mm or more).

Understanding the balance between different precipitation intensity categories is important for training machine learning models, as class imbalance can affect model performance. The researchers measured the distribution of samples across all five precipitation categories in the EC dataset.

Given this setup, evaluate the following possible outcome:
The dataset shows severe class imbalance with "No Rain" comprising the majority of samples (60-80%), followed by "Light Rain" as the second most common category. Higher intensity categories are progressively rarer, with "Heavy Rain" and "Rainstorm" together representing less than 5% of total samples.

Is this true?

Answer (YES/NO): NO